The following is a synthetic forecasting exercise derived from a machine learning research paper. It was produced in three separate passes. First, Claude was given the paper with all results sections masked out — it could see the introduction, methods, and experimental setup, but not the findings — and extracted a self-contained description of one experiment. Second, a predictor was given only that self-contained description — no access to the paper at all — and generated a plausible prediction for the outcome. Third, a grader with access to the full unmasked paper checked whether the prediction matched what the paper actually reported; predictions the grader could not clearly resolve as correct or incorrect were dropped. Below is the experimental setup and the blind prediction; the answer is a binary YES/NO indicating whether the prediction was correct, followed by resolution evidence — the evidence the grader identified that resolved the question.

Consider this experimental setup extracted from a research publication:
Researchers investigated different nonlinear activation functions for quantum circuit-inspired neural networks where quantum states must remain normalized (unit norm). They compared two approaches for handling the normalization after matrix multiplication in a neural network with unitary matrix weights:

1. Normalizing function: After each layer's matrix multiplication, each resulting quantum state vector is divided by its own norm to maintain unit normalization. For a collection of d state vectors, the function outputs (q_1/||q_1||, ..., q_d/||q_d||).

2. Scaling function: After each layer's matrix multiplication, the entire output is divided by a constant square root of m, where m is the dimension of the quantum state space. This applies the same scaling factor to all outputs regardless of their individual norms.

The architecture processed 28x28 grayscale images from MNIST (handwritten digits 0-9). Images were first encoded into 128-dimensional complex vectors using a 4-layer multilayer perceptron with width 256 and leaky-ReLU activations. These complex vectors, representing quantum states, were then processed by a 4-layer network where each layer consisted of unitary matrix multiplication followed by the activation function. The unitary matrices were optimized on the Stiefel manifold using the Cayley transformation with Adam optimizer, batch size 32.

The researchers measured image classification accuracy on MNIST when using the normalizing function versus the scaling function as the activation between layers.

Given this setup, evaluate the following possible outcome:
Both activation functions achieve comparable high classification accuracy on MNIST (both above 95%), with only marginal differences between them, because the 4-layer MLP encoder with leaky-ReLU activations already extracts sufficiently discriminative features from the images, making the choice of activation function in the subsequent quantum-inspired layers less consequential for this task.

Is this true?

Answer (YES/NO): NO